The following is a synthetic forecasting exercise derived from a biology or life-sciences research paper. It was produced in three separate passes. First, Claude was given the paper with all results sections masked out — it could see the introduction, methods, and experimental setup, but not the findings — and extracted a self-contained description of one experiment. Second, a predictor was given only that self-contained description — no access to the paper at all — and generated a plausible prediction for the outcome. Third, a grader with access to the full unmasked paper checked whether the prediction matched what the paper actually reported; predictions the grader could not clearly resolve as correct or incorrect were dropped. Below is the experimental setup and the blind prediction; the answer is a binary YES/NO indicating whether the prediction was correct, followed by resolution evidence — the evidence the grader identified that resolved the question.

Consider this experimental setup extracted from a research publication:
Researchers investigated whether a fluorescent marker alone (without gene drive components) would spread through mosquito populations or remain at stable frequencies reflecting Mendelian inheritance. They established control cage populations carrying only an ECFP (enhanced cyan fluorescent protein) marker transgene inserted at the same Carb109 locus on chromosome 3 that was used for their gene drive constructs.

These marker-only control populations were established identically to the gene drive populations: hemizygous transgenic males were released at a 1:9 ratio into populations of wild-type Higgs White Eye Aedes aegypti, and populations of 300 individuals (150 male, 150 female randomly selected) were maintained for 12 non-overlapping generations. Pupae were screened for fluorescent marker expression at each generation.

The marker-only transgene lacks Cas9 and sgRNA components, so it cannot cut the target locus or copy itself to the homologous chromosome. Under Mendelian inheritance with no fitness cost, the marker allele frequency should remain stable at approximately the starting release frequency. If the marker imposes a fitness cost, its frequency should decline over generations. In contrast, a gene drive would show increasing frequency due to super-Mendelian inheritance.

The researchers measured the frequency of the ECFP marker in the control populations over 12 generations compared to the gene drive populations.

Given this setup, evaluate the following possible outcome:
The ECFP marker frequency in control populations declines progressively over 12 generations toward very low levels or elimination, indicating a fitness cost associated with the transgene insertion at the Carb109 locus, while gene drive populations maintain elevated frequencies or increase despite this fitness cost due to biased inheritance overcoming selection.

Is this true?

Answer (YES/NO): YES